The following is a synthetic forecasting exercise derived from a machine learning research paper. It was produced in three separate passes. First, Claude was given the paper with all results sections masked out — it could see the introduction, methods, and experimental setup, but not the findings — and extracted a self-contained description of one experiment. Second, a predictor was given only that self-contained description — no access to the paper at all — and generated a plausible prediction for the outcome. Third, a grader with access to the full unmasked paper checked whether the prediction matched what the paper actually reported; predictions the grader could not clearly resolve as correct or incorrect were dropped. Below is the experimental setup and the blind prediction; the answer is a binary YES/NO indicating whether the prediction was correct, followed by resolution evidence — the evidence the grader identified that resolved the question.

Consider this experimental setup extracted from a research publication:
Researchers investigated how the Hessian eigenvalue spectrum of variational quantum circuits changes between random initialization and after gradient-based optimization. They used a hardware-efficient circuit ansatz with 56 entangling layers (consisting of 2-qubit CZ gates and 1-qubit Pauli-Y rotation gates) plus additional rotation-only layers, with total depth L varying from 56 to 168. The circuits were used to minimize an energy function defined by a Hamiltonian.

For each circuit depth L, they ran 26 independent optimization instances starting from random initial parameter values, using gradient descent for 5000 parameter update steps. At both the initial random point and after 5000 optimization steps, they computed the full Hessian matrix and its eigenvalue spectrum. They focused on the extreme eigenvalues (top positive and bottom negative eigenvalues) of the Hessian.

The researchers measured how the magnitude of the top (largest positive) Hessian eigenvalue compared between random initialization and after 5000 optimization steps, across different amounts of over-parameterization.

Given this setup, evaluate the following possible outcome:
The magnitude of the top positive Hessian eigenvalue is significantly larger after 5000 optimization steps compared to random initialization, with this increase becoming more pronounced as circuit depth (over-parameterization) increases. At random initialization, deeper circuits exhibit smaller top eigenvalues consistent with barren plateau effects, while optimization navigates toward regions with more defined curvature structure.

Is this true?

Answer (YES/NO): NO